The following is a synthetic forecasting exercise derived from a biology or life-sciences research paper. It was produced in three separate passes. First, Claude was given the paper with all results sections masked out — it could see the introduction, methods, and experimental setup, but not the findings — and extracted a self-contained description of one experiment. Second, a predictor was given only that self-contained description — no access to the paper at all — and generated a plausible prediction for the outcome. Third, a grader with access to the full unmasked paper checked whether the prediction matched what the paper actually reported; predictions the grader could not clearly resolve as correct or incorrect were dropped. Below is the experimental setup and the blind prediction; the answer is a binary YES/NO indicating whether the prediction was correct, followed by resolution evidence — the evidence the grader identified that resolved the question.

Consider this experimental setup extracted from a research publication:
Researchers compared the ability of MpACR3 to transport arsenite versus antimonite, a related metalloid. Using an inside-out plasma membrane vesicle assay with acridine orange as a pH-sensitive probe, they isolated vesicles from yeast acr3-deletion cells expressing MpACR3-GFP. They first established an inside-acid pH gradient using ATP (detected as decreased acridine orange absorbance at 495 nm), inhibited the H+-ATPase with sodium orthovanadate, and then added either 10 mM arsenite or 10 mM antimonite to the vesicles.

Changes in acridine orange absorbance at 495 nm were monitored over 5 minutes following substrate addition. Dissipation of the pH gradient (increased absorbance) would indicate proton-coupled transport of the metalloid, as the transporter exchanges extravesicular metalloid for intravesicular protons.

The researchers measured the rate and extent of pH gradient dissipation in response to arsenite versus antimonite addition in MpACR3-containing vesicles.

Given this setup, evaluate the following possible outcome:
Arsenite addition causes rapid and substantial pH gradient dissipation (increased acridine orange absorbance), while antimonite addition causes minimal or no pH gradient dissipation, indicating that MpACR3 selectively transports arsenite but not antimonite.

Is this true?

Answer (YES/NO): NO